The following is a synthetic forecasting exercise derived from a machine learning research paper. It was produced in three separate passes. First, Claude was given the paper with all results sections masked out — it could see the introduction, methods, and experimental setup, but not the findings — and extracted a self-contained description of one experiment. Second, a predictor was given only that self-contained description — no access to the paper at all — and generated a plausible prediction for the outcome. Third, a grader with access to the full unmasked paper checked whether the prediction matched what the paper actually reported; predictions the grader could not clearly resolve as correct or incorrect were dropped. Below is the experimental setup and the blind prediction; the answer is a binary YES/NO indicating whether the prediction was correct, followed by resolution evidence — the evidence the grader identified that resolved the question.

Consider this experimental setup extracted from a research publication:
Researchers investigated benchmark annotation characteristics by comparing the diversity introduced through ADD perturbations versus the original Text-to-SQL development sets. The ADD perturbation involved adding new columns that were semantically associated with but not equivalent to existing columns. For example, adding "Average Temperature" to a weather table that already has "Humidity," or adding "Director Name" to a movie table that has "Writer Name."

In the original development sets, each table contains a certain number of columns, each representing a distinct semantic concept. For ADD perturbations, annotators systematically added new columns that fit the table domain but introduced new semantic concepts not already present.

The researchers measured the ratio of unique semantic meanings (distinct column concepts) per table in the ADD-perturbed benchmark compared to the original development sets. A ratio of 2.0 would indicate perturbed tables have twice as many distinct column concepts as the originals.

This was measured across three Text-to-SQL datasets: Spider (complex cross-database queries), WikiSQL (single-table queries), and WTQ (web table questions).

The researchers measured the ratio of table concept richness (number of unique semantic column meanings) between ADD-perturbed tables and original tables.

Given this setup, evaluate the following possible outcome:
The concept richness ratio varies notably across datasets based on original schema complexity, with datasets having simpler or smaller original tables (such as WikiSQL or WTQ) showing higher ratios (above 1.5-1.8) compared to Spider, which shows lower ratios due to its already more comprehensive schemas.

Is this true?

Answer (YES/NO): NO